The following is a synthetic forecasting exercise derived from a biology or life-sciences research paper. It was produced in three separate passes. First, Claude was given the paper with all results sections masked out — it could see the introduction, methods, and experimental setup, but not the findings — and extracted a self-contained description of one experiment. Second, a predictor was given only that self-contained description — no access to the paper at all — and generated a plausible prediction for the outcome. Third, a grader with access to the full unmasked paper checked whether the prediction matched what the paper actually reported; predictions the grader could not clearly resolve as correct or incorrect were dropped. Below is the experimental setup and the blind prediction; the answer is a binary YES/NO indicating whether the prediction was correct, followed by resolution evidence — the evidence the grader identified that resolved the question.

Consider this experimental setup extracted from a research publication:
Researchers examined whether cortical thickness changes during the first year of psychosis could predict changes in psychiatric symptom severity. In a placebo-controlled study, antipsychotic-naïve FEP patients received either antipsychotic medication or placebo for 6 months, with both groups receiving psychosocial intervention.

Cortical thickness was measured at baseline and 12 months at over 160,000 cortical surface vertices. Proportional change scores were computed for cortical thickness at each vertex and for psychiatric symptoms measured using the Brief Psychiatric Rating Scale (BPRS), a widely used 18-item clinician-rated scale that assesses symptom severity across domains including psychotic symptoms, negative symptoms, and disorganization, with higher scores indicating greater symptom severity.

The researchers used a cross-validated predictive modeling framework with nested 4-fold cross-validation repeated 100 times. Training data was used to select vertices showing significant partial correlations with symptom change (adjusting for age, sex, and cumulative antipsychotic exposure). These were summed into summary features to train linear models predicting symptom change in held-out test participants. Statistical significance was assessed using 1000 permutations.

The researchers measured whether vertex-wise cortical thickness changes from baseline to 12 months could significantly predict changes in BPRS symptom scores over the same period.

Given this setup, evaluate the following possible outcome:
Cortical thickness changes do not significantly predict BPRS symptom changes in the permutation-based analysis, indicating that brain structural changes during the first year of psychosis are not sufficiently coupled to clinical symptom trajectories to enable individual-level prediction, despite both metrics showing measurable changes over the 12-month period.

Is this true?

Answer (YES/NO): YES